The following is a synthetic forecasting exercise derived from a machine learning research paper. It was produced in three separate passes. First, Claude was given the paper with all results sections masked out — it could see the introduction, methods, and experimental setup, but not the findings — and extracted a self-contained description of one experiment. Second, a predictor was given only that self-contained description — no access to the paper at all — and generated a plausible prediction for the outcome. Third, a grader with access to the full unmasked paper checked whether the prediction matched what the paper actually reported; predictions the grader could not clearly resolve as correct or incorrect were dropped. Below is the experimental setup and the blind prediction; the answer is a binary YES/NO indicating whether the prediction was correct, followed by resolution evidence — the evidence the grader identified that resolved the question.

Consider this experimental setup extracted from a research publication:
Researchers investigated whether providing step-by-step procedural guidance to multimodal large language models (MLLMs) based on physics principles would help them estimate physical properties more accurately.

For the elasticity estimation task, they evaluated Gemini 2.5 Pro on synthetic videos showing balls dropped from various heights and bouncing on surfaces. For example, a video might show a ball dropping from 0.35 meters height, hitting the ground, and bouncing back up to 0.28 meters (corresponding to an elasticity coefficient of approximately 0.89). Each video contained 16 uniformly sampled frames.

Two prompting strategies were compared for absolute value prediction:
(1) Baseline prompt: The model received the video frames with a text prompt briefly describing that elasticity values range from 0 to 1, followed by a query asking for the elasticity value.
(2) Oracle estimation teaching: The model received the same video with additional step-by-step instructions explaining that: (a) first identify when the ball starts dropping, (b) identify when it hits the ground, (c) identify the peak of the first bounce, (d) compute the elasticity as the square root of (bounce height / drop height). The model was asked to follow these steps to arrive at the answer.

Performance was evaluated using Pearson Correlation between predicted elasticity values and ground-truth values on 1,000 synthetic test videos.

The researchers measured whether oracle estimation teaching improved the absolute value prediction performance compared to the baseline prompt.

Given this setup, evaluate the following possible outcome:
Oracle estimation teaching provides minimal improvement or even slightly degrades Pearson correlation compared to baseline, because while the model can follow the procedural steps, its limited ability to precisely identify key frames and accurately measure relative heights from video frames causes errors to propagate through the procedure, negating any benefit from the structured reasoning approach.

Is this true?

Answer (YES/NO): NO